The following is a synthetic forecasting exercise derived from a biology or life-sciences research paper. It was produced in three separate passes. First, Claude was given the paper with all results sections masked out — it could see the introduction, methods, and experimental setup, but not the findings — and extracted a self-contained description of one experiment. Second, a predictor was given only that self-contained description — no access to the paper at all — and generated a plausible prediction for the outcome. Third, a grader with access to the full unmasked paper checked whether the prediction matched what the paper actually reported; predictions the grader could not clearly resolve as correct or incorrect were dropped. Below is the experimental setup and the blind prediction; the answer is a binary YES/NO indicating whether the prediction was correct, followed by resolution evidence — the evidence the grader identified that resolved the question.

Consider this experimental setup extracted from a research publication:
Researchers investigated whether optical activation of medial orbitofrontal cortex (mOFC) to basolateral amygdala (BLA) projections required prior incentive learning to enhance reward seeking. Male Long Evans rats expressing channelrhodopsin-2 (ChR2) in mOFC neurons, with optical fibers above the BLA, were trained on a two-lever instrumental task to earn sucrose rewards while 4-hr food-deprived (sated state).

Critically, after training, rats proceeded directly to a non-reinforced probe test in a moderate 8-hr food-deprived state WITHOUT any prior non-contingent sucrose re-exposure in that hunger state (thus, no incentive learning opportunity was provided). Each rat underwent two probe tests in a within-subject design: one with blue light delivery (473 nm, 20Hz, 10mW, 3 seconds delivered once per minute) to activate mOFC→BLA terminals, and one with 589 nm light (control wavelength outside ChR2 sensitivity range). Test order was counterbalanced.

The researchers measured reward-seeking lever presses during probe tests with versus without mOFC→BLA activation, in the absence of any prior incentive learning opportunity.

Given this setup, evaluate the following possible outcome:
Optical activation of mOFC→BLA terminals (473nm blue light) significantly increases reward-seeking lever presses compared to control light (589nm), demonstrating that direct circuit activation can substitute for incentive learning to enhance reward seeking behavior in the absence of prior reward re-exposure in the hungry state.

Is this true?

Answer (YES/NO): NO